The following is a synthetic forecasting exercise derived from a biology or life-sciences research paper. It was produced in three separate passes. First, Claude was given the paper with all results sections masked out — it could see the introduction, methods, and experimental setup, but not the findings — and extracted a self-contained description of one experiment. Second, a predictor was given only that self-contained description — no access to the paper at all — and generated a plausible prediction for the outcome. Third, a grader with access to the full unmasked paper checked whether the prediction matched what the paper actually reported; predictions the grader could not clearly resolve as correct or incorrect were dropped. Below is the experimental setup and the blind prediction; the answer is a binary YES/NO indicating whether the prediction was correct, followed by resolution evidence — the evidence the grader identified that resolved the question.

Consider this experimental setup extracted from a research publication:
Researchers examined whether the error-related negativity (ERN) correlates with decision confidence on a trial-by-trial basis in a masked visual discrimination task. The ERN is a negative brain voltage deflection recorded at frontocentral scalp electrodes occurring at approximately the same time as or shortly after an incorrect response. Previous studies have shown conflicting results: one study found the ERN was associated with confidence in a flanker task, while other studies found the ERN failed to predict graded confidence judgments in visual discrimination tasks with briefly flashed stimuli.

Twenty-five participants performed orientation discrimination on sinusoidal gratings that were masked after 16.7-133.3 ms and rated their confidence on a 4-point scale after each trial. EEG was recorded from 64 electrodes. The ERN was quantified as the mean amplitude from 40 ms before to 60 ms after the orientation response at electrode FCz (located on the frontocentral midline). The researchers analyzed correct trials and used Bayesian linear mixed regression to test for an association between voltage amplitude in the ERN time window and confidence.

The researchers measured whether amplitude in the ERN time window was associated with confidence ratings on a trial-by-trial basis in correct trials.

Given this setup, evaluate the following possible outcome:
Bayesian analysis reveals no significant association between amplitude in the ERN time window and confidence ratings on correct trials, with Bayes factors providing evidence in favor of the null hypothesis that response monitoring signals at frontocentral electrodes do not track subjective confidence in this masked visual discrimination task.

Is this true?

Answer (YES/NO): NO